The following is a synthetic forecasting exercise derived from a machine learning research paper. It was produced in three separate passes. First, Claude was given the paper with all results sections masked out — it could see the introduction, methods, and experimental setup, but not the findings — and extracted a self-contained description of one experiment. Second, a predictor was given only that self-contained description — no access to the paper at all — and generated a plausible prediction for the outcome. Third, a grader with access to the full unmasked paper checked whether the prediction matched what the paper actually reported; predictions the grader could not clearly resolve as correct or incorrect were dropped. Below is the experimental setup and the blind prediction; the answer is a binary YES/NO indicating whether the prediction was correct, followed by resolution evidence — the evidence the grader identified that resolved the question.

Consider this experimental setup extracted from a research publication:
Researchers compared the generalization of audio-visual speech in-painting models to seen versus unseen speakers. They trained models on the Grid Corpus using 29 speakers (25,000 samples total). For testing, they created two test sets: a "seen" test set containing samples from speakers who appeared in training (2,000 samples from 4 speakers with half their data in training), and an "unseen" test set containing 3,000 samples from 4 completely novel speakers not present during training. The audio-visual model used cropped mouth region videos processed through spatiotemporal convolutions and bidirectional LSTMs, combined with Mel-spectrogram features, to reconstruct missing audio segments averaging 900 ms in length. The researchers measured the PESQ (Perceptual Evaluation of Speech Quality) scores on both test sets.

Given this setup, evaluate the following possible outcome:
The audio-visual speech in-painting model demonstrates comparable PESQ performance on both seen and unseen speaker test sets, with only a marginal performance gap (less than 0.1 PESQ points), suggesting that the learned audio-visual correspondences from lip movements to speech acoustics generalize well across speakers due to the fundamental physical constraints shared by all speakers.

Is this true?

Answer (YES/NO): NO